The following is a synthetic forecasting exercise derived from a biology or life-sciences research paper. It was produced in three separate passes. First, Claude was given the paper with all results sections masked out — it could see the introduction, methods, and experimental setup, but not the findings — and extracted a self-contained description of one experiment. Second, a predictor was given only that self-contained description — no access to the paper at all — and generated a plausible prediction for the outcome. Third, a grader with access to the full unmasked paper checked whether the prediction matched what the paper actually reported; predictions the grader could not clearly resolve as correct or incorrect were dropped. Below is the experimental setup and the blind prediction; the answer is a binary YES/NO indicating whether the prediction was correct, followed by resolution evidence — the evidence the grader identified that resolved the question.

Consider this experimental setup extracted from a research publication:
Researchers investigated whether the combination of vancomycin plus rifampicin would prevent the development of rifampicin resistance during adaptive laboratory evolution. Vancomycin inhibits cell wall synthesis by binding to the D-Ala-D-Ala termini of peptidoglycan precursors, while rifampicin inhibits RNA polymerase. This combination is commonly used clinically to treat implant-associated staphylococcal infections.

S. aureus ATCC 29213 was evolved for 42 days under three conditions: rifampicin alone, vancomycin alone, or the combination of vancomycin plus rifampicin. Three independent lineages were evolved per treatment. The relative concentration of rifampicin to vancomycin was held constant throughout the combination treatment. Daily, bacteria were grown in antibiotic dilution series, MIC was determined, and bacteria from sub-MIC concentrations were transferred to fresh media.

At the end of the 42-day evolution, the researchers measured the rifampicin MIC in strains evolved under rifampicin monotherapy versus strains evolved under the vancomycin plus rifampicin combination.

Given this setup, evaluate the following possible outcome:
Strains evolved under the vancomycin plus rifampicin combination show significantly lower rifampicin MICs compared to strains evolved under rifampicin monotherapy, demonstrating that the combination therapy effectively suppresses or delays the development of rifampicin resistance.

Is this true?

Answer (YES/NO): YES